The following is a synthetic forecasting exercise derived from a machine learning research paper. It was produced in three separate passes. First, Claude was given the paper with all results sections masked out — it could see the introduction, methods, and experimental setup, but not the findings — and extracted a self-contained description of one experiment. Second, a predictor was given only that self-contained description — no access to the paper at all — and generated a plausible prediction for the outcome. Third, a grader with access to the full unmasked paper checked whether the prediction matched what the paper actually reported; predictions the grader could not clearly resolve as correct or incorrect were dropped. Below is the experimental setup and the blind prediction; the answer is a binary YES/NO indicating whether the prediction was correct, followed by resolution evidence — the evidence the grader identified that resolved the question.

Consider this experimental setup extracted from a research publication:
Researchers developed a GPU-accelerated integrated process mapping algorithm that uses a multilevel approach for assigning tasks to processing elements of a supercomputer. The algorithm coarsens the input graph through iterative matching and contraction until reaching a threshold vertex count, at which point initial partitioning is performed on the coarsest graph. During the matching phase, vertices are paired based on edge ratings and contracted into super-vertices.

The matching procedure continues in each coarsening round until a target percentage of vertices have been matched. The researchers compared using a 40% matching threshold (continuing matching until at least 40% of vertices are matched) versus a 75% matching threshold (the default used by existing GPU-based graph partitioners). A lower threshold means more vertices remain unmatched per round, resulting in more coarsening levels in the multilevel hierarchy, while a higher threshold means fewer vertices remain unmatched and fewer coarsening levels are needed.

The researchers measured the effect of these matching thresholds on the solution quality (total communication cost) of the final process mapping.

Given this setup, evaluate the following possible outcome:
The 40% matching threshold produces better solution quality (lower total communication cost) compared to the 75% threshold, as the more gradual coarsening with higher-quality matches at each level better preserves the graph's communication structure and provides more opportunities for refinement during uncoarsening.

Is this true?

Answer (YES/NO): YES